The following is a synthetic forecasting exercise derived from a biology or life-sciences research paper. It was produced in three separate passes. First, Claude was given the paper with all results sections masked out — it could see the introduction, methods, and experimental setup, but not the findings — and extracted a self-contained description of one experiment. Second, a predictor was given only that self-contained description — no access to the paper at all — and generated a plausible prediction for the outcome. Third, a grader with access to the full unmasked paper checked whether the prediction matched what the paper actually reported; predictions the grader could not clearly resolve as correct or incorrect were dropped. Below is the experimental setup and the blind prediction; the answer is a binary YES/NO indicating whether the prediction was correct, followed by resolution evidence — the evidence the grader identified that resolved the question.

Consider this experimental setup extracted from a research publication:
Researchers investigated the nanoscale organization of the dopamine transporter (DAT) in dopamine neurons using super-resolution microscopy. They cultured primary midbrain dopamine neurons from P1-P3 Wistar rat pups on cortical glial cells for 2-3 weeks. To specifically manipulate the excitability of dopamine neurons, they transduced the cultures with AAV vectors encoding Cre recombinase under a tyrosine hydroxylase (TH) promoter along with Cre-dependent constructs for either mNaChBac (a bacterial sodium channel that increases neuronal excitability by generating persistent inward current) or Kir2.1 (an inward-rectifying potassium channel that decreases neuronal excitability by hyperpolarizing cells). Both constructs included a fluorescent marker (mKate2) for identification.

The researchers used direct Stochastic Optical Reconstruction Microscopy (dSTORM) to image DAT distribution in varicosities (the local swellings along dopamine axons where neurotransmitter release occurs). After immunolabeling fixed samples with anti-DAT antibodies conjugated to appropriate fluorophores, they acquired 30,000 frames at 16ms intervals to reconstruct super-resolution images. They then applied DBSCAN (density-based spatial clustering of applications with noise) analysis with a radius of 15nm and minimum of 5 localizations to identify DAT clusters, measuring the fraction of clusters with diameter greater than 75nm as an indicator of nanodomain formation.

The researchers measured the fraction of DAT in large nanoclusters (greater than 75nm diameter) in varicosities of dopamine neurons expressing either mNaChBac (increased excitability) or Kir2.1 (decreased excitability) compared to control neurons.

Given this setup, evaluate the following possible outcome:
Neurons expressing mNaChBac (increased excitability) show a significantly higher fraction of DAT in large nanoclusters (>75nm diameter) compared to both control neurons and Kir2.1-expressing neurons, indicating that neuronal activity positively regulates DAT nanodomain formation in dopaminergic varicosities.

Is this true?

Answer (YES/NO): NO